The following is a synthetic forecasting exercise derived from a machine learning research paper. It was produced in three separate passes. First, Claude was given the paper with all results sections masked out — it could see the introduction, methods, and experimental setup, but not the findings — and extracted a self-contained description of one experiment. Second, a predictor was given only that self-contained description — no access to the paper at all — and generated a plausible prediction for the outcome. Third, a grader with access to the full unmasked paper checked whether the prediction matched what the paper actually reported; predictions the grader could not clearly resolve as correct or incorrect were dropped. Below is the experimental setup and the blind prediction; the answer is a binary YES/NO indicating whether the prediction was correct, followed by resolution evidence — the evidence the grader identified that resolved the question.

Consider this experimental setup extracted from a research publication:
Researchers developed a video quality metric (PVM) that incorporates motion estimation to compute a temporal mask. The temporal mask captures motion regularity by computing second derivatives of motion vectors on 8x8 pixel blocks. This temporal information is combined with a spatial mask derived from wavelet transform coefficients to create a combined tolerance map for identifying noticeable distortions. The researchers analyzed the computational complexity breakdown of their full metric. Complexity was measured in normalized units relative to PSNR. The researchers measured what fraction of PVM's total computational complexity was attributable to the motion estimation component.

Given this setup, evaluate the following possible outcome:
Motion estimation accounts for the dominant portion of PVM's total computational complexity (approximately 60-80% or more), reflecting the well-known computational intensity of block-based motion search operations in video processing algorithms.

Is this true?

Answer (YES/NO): YES